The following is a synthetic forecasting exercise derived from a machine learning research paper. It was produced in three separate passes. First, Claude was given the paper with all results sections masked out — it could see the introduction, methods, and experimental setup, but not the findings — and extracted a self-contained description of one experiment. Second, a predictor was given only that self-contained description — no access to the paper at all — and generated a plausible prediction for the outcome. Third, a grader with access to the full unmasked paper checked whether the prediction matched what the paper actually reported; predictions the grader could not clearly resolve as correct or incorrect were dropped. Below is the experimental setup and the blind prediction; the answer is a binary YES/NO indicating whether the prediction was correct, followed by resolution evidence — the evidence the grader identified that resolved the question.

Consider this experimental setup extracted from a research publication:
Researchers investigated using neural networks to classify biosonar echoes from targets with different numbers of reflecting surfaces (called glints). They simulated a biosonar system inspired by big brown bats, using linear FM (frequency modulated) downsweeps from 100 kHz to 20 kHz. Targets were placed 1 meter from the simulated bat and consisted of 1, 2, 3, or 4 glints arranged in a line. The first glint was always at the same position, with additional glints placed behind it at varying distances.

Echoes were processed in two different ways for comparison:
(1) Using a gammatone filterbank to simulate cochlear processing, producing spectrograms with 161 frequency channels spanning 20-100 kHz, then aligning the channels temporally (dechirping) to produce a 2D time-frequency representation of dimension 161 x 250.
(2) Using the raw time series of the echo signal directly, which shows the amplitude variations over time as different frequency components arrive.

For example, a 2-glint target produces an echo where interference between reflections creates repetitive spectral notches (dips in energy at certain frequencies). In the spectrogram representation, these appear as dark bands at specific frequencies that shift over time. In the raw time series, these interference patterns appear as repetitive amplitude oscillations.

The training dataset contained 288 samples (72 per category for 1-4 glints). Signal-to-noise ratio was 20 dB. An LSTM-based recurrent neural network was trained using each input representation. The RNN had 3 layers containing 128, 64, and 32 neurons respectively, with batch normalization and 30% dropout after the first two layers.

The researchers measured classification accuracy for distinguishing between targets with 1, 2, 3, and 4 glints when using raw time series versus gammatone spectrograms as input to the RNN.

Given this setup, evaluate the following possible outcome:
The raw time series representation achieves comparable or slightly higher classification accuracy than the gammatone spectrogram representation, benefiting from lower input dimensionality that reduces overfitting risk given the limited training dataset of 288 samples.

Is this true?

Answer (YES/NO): NO